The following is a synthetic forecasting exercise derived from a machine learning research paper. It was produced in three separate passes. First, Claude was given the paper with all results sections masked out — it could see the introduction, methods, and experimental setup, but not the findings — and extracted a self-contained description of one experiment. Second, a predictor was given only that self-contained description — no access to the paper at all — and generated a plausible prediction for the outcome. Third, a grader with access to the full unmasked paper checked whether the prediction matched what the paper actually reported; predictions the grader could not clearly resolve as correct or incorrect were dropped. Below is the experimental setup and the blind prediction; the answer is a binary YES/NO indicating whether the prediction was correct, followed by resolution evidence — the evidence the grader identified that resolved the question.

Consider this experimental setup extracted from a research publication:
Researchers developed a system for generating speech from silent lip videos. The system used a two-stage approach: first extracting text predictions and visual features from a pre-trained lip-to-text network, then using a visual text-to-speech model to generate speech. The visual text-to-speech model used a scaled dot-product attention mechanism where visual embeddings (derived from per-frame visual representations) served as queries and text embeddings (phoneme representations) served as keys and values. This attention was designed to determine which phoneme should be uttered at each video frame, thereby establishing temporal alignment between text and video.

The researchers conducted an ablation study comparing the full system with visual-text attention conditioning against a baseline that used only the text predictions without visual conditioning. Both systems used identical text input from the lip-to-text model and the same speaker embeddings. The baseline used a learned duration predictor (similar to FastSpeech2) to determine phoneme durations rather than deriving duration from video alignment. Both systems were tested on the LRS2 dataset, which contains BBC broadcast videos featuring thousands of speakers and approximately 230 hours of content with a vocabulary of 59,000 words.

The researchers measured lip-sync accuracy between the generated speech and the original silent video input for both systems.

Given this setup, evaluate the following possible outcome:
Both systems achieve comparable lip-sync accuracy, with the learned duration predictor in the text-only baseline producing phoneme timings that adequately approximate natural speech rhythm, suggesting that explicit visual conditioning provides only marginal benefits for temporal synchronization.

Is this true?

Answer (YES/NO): NO